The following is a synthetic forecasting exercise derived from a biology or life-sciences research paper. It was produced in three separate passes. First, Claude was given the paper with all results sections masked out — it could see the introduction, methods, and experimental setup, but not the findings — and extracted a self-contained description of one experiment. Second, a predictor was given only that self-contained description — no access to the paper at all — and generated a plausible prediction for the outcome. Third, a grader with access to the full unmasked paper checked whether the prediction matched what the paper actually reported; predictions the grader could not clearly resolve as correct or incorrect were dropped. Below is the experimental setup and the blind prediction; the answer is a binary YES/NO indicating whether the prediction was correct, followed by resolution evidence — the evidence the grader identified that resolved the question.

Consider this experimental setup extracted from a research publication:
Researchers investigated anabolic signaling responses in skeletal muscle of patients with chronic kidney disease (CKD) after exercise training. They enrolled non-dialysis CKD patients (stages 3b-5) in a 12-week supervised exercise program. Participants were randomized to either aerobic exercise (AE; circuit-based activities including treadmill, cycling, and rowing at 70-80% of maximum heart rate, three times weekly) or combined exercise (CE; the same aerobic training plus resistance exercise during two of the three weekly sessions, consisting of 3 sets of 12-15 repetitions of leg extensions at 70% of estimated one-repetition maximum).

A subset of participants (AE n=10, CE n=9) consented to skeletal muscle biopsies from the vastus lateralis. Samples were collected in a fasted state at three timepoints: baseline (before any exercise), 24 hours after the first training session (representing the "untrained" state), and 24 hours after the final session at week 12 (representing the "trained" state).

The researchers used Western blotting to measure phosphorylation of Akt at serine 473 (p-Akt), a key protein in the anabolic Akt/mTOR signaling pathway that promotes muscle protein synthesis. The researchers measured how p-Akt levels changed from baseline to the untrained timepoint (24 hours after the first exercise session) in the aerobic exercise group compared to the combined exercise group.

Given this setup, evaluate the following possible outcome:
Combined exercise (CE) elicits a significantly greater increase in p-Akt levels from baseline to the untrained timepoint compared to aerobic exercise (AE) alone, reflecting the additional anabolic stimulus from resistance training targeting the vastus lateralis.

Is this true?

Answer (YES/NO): NO